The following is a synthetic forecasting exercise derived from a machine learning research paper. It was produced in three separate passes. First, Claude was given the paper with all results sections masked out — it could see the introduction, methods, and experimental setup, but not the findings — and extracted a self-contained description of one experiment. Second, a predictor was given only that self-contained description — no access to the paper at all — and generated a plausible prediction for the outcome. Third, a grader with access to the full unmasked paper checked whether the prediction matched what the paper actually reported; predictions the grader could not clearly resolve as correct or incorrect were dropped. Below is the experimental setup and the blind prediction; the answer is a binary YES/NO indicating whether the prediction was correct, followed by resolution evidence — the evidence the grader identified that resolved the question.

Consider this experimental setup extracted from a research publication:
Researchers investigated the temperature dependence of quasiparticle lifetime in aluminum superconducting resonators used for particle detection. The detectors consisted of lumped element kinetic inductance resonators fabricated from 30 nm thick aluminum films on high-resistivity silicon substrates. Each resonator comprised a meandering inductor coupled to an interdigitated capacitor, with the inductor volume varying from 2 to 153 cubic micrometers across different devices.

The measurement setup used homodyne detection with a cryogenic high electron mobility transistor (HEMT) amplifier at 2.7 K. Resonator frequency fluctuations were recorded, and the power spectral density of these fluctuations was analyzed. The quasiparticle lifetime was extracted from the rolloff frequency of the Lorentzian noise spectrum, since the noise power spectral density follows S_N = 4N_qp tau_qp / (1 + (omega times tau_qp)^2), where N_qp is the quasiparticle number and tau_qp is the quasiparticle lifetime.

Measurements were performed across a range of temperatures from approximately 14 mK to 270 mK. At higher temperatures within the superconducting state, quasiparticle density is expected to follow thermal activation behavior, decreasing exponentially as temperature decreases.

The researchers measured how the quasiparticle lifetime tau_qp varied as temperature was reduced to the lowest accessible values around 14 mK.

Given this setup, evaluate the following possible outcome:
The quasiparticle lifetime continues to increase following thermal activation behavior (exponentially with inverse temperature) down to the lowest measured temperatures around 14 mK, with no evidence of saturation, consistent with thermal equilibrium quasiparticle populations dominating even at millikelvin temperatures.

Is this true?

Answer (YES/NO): NO